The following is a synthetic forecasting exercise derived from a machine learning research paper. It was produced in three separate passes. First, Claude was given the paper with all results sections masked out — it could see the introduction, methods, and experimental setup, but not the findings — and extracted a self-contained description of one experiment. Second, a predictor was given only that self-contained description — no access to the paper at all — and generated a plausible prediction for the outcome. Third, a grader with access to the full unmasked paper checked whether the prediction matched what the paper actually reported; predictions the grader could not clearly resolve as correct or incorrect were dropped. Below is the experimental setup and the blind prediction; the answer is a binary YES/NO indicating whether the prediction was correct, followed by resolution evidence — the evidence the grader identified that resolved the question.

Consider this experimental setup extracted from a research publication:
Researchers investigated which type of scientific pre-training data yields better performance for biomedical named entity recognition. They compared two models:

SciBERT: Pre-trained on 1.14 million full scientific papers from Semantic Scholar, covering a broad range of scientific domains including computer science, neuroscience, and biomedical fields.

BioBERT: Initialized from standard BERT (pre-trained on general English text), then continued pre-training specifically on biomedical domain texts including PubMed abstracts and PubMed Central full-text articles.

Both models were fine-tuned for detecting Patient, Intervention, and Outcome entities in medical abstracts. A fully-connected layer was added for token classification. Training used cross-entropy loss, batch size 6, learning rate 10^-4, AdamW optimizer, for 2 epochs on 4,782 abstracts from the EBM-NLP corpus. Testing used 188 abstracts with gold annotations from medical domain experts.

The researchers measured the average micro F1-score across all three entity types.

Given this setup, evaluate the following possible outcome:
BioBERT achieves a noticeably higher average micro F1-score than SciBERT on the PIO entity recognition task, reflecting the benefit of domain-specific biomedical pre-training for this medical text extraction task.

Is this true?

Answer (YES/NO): NO